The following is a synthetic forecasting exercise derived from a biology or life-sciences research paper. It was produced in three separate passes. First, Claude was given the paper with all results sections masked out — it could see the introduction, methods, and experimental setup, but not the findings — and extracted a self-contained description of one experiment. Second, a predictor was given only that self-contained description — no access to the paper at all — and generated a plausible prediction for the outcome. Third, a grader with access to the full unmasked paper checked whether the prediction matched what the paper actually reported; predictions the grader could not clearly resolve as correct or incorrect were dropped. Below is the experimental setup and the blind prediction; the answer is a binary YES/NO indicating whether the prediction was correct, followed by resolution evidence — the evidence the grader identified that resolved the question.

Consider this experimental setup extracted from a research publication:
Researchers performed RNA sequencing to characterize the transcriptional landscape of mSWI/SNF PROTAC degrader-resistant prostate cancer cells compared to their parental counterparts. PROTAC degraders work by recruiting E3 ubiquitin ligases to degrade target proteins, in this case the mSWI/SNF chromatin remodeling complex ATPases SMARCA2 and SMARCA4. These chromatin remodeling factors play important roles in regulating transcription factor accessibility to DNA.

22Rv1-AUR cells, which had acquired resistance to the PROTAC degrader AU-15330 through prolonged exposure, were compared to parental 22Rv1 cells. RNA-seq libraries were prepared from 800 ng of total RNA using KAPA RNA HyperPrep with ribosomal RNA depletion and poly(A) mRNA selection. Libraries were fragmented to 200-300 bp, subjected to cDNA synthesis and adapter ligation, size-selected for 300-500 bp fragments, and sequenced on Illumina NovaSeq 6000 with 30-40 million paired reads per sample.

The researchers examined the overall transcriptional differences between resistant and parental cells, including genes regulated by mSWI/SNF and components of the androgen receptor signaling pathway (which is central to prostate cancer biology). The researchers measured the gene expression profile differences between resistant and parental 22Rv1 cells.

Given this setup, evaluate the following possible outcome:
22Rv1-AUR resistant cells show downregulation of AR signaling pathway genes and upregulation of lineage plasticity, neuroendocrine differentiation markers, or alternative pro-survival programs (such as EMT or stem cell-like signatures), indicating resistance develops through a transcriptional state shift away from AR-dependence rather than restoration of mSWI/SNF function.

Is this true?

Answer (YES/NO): NO